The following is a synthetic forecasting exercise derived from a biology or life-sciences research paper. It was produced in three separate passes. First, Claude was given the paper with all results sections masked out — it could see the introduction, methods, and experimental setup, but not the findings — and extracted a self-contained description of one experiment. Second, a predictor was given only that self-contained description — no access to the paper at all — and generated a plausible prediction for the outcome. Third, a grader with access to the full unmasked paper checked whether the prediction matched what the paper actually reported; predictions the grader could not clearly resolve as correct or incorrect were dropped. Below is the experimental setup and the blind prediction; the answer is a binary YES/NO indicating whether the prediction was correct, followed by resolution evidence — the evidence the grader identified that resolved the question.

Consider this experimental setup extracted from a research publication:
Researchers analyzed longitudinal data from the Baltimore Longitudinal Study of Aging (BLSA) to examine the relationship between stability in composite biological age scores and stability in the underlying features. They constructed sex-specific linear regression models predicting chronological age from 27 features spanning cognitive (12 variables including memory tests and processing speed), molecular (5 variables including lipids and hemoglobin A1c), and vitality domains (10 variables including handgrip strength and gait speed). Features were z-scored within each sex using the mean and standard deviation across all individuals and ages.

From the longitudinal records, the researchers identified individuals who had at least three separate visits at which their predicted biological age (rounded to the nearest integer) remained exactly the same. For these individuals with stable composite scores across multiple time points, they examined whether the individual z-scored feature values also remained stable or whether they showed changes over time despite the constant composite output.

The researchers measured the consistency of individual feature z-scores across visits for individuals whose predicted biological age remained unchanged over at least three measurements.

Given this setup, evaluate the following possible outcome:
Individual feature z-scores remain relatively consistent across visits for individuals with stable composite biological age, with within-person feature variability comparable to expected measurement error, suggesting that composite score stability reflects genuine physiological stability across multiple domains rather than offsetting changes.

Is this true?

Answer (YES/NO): NO